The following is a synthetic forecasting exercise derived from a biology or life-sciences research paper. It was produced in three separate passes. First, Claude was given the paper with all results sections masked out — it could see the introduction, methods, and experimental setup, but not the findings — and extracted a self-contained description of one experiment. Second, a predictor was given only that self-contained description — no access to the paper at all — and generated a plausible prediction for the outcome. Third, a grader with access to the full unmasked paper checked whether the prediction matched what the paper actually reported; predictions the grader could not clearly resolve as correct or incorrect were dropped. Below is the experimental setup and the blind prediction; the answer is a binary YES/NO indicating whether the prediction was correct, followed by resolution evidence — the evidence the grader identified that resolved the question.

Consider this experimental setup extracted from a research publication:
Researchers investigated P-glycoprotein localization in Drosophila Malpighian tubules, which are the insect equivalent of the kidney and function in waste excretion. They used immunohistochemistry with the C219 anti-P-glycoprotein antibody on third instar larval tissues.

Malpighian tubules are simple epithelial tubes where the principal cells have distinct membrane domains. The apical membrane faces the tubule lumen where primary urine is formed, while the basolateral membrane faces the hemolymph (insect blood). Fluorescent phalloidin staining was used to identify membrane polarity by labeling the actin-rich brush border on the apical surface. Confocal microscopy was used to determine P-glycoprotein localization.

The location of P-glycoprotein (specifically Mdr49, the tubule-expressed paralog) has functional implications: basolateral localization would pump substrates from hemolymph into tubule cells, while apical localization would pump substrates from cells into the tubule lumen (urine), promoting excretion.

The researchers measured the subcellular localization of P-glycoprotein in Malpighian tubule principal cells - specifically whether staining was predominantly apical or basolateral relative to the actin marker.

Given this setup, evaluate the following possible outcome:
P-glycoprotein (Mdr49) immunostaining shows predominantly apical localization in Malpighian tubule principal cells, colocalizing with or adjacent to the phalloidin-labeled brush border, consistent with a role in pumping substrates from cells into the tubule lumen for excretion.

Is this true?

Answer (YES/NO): YES